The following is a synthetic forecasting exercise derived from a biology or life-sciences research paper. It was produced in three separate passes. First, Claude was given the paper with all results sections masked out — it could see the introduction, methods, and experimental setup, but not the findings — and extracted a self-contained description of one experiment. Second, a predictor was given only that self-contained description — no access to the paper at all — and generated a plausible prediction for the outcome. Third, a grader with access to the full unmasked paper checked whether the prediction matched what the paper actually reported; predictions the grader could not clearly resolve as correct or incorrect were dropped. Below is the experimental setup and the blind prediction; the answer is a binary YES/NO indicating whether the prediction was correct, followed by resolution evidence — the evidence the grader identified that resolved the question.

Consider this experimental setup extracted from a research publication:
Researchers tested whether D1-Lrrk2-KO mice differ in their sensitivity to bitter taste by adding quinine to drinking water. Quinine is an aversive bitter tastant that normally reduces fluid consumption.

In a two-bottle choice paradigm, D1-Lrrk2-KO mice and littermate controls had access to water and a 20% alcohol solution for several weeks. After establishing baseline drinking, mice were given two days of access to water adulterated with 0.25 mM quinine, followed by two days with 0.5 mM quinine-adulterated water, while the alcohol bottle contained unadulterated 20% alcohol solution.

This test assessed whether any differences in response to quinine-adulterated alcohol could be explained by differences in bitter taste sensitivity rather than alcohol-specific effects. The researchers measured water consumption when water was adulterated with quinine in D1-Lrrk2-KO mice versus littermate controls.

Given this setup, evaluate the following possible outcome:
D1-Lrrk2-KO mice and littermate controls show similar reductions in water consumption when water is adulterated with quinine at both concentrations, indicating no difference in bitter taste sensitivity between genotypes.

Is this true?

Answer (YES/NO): YES